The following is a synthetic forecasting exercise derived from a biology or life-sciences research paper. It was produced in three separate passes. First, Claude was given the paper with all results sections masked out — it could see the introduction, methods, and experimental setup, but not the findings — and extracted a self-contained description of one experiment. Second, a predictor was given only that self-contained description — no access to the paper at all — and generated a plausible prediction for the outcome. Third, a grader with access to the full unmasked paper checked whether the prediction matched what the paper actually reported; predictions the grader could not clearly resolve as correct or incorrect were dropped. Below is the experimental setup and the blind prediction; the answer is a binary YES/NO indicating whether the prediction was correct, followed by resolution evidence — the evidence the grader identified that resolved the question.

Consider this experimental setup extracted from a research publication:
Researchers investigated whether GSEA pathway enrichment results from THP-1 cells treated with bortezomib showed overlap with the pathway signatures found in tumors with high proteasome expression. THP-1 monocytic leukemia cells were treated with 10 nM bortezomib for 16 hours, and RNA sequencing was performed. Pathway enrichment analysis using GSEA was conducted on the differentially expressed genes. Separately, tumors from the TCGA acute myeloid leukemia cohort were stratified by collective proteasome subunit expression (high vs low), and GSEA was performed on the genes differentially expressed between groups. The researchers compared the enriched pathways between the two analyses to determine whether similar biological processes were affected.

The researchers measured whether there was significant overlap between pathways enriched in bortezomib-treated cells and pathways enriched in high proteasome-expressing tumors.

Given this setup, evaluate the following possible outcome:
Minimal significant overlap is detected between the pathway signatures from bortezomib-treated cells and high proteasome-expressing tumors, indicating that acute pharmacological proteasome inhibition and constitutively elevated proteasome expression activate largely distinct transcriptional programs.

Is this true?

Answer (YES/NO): NO